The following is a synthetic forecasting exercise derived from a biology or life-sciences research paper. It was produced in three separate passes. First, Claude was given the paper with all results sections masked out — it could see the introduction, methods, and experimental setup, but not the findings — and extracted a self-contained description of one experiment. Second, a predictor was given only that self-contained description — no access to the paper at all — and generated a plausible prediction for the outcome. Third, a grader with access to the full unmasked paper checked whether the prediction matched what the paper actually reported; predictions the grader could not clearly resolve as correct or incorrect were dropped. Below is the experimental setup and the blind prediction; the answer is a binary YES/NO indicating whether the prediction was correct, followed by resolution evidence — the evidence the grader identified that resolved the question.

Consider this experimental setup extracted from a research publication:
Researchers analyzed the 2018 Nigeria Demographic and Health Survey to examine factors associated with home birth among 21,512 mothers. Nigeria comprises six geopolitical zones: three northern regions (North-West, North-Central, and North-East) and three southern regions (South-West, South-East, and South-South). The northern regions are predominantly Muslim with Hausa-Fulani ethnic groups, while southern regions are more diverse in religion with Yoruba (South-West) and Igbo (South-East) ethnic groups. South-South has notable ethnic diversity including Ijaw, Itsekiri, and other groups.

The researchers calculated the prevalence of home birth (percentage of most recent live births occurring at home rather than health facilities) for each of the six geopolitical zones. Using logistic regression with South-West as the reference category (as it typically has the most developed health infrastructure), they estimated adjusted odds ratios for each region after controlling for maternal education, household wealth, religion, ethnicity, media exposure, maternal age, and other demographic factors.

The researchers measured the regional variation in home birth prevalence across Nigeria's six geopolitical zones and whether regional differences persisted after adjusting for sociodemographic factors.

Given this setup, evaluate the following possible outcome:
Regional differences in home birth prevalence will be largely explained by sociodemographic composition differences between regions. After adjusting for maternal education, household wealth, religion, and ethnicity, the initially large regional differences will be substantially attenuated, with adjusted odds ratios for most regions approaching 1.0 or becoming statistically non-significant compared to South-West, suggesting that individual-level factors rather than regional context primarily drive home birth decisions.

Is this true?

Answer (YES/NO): NO